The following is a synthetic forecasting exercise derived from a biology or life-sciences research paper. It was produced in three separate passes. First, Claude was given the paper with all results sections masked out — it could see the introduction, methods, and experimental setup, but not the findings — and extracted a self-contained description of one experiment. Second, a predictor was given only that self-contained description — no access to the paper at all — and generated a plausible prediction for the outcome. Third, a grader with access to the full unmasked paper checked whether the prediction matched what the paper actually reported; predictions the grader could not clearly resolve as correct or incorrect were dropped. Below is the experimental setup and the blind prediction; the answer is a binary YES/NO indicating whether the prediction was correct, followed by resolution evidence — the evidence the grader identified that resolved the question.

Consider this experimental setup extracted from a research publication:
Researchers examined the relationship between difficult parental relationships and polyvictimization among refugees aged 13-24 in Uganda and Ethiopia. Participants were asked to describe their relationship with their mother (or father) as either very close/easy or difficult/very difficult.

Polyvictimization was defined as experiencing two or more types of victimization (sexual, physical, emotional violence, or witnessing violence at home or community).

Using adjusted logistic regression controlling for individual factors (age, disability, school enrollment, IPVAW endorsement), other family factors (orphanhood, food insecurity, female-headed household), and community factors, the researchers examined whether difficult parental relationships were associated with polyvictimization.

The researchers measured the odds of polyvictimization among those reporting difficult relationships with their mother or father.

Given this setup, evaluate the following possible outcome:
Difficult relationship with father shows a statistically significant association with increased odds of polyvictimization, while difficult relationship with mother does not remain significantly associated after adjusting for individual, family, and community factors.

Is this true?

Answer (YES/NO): NO